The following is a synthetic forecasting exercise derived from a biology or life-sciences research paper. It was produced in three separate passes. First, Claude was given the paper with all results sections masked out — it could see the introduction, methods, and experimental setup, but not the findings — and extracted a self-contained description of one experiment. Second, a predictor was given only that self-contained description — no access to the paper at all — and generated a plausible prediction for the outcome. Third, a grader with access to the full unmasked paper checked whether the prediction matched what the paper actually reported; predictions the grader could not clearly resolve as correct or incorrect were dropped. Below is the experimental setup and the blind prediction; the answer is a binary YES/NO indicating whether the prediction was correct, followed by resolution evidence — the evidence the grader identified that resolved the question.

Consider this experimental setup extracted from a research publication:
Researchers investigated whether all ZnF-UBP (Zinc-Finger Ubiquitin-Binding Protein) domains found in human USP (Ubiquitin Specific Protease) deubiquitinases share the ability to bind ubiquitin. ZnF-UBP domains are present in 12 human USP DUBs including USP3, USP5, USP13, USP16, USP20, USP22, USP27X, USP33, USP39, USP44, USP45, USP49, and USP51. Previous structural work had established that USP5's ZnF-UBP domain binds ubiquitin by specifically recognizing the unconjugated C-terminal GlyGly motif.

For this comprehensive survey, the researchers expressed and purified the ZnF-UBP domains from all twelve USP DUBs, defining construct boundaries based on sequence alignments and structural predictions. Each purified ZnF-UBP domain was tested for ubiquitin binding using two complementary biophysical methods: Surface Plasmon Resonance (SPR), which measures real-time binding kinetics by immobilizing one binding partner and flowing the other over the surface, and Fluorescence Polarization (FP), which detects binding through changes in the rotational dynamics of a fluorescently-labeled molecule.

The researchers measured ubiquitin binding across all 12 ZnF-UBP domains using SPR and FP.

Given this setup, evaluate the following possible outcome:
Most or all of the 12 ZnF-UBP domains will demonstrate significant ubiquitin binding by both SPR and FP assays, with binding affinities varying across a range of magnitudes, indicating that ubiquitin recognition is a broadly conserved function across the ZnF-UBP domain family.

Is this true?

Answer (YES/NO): NO